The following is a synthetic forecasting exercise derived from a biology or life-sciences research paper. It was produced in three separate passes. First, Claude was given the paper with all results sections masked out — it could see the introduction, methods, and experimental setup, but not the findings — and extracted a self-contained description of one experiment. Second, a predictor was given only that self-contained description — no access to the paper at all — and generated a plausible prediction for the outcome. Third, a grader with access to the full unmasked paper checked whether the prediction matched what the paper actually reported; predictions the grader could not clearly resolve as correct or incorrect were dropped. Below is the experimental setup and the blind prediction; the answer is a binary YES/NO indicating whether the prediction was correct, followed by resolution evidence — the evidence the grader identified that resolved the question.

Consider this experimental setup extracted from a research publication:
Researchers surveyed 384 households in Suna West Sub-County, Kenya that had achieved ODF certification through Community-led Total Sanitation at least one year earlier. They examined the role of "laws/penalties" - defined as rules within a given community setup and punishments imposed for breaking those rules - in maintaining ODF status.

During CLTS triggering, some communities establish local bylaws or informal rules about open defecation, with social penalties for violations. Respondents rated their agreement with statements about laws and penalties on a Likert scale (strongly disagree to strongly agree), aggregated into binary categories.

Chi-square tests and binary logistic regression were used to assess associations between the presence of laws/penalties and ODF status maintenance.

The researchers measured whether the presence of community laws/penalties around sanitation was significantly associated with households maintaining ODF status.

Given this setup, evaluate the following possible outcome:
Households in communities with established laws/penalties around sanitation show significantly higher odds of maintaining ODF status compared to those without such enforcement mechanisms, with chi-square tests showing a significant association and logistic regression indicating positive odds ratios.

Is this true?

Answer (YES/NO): NO